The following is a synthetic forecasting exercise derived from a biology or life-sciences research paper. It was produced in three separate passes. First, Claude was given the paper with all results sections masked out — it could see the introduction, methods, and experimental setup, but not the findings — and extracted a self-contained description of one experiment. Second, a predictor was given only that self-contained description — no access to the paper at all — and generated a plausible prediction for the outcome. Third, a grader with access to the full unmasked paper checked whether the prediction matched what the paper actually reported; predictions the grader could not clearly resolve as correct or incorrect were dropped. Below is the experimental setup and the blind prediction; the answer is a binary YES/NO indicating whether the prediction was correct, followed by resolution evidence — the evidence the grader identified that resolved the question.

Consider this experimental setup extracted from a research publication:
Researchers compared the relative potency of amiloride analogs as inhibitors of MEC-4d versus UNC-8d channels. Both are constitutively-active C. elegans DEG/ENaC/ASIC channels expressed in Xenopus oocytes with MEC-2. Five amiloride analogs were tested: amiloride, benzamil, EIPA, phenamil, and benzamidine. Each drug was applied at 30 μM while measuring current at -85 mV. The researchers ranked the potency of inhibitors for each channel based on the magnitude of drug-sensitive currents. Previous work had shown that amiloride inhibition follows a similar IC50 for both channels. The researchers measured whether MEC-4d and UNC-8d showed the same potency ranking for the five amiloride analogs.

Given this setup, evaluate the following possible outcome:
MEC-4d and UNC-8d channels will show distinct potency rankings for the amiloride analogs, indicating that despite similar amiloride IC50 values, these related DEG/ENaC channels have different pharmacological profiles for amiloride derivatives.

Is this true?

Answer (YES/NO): YES